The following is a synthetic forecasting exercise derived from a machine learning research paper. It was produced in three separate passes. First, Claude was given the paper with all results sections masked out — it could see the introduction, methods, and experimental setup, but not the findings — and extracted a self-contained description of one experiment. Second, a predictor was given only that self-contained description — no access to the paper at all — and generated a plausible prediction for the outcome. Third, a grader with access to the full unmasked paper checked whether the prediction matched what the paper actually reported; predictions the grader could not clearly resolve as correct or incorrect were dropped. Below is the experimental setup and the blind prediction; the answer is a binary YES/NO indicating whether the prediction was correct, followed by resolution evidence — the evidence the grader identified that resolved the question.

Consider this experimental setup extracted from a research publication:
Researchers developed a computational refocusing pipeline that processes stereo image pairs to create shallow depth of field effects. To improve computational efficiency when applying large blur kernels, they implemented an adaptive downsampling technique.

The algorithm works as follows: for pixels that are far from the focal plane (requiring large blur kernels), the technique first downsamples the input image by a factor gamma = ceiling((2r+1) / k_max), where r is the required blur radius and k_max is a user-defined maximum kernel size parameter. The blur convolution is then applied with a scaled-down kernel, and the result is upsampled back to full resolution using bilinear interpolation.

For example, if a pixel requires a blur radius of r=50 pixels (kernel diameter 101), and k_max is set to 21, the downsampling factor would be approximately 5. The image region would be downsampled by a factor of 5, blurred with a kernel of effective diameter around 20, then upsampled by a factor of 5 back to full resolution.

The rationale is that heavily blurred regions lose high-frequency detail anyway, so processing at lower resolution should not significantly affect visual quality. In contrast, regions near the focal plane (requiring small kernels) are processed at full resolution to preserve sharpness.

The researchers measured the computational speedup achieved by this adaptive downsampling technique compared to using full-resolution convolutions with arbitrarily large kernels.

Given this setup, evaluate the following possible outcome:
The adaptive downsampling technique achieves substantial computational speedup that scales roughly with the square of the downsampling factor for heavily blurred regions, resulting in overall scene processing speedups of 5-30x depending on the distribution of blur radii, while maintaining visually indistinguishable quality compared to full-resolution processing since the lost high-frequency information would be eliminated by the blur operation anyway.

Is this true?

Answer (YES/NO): NO